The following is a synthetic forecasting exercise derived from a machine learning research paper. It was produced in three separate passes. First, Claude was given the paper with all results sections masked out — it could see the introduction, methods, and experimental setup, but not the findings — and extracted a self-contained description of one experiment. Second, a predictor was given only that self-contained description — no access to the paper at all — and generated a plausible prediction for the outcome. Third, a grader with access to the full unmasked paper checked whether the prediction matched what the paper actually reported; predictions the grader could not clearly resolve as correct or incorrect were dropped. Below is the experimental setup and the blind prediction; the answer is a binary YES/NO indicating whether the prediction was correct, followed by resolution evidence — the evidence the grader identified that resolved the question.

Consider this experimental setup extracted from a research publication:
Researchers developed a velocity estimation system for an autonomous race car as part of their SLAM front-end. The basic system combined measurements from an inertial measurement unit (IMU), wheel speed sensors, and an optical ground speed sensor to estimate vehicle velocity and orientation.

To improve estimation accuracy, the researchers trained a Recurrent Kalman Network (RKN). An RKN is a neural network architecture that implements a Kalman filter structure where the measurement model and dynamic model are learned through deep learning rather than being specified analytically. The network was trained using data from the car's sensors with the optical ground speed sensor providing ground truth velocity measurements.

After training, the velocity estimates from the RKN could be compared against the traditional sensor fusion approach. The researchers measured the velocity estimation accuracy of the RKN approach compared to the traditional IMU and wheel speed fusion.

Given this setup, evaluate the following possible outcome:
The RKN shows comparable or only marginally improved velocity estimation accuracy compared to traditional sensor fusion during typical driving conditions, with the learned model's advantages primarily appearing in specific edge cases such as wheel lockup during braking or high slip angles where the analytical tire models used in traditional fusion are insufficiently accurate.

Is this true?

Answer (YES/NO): NO